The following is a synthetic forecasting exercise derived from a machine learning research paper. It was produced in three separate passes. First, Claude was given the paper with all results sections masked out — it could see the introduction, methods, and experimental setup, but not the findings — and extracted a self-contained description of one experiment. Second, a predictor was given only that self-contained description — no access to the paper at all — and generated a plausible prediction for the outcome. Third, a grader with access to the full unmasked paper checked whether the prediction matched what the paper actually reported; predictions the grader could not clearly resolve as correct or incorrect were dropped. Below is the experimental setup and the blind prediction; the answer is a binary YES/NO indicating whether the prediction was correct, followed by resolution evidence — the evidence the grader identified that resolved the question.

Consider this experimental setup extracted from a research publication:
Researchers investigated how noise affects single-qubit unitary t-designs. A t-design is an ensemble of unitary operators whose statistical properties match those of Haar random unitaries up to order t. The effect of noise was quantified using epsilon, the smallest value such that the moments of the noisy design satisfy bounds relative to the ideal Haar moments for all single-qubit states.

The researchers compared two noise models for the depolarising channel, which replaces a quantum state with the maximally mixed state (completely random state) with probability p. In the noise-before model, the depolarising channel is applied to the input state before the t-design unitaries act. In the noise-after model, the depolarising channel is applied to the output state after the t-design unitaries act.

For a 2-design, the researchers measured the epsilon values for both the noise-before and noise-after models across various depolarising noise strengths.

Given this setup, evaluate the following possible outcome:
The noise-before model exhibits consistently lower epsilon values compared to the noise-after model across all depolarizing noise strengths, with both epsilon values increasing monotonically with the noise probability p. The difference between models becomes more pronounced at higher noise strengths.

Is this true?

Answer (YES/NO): NO